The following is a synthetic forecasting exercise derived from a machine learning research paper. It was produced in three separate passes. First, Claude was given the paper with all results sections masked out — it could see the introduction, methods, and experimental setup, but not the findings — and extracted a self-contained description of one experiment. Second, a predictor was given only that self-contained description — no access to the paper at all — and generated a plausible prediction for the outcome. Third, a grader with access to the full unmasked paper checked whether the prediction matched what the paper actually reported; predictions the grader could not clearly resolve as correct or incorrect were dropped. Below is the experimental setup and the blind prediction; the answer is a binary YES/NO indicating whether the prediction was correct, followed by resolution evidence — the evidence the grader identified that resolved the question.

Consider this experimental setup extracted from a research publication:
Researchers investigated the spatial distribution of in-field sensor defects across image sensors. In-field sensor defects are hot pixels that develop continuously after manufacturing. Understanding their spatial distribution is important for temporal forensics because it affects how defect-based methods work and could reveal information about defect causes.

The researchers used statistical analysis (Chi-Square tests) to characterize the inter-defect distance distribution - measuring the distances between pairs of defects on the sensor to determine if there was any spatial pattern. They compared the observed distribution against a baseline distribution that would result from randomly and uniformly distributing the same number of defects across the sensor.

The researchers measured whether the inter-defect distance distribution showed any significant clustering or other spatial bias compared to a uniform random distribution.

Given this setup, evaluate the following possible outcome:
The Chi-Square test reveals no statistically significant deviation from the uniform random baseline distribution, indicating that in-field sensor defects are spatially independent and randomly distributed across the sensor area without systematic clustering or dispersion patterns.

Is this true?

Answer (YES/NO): NO